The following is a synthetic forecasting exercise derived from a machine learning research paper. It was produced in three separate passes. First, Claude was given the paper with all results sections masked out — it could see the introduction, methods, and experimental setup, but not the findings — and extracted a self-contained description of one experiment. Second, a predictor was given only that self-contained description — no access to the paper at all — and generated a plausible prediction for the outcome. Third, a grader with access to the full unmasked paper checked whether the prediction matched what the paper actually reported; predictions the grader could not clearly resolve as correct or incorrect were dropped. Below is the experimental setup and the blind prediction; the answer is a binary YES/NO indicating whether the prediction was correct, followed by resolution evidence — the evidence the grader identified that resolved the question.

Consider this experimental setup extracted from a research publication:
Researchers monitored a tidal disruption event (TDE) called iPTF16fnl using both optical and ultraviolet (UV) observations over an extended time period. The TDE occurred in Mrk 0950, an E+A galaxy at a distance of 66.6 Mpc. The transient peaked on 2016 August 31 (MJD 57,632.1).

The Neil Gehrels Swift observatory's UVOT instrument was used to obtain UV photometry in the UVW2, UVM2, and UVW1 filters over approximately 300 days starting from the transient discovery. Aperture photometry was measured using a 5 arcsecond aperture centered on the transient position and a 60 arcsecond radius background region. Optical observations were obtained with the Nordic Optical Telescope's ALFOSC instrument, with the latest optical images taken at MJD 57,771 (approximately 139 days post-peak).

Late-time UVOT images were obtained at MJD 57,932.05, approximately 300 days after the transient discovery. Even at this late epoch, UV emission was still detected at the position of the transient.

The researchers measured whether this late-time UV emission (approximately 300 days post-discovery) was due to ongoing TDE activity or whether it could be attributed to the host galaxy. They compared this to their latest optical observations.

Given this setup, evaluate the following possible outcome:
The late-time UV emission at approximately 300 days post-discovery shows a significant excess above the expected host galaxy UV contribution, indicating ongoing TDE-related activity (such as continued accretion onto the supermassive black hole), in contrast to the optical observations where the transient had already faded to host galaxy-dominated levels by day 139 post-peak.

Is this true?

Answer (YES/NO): NO